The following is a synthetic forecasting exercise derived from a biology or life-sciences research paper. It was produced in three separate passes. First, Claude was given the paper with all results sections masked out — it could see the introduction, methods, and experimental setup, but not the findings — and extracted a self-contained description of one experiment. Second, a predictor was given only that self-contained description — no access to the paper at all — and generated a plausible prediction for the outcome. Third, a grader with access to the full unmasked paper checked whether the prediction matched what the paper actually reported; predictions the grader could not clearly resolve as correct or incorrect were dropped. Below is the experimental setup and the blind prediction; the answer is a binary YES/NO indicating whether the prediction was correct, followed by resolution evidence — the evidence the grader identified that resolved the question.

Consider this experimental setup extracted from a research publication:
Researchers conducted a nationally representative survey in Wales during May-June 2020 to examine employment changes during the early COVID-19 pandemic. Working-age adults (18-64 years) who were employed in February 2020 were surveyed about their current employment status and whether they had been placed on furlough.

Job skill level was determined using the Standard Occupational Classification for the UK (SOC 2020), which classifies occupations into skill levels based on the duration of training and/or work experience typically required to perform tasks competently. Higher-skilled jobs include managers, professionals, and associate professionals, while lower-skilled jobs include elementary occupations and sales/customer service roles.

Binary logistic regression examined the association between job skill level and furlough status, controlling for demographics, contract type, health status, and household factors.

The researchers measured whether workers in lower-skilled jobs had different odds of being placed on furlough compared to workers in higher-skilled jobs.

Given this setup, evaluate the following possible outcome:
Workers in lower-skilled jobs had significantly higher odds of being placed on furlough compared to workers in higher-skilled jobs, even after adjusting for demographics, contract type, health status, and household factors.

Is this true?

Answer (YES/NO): YES